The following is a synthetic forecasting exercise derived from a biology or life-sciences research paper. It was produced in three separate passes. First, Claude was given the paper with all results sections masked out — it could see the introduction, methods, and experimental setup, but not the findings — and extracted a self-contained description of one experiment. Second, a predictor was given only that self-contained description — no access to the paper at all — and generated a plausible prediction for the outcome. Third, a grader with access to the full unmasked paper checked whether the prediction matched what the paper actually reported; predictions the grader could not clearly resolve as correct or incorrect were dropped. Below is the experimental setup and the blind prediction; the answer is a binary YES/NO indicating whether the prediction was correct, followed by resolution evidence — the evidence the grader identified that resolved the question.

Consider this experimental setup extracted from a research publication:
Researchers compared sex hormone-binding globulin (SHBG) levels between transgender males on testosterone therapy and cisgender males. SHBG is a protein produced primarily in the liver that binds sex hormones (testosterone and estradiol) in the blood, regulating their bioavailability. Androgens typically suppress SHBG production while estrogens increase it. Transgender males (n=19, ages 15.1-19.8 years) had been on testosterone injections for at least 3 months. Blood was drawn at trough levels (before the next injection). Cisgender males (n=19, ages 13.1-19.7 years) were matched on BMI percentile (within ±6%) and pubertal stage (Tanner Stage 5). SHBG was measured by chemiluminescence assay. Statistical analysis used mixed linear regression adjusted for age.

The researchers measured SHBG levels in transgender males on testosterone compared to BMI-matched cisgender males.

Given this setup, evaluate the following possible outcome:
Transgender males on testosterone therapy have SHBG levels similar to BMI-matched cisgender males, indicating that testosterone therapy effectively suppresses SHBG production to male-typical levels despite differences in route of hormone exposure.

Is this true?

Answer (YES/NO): YES